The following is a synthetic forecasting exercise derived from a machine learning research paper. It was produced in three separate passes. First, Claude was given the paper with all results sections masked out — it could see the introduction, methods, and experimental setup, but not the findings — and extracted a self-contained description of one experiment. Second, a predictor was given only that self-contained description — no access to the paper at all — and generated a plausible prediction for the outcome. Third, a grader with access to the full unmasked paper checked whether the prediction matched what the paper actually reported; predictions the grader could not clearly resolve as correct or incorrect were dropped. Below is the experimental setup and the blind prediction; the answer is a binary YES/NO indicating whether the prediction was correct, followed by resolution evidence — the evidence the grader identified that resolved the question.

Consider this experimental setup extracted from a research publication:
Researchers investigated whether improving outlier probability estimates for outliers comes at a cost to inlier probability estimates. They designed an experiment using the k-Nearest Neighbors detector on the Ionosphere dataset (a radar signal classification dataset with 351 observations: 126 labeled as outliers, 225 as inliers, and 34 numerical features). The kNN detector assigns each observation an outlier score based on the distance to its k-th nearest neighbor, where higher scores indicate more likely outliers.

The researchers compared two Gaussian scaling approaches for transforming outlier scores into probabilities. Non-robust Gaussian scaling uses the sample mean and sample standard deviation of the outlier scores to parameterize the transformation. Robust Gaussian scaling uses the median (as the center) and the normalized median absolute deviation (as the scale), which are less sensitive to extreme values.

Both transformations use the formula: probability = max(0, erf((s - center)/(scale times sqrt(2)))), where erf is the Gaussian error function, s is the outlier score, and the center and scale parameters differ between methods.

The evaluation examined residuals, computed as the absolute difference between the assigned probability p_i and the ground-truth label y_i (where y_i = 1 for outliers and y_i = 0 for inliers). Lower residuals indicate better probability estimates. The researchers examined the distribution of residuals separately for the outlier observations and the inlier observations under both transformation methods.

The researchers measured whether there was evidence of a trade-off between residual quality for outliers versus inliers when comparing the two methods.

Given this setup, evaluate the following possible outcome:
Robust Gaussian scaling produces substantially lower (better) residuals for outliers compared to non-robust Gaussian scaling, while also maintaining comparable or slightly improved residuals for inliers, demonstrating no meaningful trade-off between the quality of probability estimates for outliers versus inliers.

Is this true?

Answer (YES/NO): NO